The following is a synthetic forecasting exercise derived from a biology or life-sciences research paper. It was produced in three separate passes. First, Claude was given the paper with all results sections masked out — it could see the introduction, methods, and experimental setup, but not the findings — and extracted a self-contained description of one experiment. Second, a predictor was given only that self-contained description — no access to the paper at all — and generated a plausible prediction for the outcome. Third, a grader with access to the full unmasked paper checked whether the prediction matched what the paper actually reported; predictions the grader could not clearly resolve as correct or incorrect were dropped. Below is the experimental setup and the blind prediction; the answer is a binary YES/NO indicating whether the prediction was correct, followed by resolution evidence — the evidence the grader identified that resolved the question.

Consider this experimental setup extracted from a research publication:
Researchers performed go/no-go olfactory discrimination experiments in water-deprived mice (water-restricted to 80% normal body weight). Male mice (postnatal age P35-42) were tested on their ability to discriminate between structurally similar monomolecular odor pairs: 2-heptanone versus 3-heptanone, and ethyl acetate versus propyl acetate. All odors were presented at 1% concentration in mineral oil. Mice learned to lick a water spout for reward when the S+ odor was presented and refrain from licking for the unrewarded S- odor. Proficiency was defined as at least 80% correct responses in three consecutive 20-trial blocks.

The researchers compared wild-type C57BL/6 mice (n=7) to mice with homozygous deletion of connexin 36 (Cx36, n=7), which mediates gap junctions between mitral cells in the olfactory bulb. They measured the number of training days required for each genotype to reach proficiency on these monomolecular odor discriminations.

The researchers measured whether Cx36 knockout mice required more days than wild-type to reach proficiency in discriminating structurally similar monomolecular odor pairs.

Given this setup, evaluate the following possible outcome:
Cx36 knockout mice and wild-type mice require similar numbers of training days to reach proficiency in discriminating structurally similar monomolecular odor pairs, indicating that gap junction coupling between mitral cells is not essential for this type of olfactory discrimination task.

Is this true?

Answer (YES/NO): YES